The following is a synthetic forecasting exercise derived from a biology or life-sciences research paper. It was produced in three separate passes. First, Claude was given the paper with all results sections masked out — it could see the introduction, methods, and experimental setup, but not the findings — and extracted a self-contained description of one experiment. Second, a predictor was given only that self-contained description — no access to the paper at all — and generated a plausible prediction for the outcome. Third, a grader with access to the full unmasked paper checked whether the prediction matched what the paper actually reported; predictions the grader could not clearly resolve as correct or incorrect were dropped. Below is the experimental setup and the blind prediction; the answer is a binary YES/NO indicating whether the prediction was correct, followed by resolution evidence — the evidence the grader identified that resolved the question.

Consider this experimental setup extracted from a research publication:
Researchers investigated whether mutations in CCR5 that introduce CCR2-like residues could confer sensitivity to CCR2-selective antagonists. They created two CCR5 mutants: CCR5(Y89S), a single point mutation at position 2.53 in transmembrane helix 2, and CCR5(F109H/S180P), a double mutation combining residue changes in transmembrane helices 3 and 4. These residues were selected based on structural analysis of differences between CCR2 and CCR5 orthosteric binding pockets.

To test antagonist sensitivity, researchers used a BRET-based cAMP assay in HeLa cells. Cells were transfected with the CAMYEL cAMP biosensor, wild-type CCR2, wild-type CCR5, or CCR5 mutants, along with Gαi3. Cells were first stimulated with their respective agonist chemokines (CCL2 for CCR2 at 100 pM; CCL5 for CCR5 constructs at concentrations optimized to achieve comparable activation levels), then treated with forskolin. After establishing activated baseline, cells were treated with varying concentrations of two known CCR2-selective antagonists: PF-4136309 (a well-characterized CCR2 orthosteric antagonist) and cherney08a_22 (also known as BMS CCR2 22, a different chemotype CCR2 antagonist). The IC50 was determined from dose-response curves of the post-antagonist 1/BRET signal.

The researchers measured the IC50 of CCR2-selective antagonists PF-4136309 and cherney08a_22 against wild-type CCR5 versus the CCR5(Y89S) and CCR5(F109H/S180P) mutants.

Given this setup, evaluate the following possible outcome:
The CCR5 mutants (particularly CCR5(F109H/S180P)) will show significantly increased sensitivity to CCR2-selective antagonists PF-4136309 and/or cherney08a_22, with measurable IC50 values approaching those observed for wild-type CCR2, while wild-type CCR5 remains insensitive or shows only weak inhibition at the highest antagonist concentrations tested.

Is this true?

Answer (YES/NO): NO